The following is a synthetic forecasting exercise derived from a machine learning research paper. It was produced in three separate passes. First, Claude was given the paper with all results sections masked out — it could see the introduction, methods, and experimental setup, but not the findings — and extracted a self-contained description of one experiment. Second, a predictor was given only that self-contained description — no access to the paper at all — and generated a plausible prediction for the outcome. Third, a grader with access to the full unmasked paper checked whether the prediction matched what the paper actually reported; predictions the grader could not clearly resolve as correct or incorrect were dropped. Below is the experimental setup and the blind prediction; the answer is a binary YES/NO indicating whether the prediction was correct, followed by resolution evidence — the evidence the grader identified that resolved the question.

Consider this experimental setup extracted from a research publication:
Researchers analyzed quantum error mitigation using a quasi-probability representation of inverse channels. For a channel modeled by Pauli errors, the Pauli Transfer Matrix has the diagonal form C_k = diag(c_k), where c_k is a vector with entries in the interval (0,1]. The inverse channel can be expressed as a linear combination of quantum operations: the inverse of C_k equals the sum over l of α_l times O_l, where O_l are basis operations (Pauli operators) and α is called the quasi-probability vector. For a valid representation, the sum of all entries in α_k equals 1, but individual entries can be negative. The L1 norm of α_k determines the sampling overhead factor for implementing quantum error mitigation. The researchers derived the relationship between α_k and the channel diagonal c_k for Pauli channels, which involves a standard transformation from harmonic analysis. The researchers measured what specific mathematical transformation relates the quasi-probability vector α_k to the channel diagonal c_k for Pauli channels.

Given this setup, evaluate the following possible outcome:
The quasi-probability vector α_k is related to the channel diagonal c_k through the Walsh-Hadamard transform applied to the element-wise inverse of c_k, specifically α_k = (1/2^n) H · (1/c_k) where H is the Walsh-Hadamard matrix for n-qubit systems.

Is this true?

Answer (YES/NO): NO